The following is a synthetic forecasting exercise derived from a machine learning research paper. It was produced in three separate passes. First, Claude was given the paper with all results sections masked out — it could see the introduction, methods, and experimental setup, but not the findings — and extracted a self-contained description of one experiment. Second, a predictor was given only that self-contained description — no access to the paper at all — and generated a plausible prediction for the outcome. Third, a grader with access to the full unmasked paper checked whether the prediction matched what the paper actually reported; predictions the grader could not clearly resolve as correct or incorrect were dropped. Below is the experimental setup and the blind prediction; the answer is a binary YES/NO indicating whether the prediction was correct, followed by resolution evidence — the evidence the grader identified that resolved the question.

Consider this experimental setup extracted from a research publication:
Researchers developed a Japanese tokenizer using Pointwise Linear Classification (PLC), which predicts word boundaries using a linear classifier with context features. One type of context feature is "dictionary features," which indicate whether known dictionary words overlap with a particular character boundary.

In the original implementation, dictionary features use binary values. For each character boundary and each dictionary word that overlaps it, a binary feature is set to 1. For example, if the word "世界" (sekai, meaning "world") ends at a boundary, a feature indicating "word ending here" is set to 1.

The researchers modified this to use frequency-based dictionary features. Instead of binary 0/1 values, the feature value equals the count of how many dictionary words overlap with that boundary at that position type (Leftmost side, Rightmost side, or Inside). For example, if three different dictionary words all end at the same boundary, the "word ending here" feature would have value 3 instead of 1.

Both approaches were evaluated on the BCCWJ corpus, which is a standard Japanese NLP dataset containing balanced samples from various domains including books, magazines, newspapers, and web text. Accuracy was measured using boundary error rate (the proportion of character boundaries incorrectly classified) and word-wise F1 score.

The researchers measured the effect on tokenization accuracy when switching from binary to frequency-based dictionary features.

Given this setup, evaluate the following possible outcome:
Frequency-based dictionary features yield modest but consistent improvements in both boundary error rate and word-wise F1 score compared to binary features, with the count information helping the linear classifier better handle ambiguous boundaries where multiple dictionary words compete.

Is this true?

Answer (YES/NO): NO